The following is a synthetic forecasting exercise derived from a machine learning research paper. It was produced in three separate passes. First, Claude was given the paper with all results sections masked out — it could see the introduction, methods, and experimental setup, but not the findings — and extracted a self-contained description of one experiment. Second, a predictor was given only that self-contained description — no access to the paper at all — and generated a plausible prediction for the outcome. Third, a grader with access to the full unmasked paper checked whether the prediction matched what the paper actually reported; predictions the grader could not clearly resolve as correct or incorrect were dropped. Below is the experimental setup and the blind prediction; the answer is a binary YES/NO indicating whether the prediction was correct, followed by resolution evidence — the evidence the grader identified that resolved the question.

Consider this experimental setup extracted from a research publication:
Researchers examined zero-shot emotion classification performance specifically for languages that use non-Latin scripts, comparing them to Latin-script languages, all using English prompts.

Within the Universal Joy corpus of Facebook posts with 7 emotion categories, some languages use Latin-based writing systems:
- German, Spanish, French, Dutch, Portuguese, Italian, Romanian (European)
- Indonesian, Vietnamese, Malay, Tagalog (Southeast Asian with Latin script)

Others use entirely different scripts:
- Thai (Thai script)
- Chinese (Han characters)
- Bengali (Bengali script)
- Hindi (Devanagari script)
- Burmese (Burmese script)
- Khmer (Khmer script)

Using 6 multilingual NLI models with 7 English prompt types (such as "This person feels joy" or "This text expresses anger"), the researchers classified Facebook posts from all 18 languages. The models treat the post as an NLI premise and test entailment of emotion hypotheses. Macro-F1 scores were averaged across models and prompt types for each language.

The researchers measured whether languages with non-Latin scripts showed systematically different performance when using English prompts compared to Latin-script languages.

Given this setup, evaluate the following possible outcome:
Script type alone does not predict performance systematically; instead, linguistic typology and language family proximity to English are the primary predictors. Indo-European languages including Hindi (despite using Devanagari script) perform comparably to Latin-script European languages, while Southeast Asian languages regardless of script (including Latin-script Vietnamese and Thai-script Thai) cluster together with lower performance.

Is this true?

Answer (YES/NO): NO